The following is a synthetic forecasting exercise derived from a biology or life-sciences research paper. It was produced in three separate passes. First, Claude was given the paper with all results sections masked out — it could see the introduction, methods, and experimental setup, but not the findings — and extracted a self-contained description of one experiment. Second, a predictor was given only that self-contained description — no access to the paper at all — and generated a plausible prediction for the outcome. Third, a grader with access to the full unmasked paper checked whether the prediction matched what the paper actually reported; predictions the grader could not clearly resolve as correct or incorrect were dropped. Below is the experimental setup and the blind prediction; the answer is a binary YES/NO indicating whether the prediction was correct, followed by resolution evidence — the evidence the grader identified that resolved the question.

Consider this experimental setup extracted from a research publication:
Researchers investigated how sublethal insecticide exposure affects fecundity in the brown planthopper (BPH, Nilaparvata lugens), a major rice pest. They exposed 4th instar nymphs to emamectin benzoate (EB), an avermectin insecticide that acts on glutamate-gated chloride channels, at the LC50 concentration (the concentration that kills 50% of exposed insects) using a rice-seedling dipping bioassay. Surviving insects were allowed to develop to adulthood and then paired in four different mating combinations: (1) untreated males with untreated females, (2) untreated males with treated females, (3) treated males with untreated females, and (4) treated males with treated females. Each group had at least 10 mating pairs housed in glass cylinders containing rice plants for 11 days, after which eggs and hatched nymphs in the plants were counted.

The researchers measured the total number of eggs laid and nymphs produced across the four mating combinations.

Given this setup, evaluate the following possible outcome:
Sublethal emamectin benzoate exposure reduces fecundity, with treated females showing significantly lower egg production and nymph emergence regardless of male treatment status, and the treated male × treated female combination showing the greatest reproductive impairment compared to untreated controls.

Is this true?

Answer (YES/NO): NO